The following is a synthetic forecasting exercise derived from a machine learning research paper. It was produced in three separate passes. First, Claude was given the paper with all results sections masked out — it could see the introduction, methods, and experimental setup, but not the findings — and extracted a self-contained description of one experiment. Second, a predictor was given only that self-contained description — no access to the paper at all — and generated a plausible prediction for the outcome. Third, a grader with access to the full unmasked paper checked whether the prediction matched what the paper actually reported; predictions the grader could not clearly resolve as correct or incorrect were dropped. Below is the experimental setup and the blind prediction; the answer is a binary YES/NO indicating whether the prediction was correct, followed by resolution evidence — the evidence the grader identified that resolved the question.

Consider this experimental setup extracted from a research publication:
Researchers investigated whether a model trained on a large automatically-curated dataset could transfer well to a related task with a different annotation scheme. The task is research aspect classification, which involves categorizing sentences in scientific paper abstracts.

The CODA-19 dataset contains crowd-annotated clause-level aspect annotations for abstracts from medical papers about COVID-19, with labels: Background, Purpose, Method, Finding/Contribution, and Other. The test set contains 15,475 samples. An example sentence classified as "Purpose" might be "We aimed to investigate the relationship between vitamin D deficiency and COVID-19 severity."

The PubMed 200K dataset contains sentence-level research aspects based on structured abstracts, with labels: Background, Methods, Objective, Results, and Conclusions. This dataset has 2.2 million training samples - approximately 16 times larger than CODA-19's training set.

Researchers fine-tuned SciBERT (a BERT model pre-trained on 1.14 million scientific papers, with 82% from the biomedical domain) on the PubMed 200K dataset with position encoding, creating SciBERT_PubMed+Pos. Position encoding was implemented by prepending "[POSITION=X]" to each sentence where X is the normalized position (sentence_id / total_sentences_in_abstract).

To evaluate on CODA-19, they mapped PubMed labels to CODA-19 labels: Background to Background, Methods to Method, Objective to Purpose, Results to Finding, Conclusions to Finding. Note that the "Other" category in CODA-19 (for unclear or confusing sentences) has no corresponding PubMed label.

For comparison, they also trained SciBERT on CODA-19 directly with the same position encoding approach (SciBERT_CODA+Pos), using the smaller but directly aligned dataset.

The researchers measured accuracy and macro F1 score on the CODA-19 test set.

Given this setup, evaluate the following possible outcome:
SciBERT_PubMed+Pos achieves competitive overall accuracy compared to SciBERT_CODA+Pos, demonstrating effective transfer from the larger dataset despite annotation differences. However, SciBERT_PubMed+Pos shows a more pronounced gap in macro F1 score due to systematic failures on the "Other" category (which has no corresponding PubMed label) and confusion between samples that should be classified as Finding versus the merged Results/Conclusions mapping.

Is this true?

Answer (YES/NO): NO